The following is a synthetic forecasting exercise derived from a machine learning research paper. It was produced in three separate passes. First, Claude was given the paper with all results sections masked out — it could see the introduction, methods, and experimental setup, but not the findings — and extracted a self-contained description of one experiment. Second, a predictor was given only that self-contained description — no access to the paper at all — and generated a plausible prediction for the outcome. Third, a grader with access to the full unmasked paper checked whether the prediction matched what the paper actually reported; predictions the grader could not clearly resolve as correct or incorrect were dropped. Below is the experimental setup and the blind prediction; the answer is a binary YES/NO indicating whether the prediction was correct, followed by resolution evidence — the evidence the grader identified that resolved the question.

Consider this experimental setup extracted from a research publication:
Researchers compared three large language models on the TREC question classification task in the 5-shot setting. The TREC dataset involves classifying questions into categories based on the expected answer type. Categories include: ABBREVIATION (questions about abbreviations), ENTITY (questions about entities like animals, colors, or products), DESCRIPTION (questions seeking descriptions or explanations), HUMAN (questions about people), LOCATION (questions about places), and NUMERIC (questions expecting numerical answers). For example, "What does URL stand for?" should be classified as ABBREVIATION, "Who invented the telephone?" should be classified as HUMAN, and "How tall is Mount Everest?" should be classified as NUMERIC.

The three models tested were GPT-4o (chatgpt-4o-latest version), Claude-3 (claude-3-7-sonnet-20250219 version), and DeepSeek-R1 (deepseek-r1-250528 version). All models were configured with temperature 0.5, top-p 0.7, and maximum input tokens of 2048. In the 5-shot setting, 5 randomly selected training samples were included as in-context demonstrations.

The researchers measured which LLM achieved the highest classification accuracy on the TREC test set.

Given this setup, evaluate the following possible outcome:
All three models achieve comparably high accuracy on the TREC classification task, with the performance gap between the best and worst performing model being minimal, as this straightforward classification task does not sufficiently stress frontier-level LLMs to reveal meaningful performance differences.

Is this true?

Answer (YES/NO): NO